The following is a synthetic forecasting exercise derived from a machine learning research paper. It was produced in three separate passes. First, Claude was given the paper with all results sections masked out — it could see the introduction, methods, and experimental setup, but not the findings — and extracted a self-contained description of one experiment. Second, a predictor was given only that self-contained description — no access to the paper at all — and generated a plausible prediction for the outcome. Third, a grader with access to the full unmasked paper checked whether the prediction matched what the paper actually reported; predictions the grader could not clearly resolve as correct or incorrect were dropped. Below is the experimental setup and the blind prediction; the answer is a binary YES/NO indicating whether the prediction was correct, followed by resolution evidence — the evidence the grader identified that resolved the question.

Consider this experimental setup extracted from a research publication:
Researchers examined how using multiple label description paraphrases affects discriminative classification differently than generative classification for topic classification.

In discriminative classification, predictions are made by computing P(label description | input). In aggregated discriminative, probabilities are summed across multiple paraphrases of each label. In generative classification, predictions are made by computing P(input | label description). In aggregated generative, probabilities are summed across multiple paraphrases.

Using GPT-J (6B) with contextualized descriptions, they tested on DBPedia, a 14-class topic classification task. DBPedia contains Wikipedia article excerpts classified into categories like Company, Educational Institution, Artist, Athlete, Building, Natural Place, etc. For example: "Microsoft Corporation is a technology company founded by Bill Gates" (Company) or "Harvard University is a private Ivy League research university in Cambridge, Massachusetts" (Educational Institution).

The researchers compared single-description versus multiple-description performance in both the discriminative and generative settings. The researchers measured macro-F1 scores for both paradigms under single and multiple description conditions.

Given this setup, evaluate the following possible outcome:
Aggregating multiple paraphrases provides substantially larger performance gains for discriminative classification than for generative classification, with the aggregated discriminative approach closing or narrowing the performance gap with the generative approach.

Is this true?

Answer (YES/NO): NO